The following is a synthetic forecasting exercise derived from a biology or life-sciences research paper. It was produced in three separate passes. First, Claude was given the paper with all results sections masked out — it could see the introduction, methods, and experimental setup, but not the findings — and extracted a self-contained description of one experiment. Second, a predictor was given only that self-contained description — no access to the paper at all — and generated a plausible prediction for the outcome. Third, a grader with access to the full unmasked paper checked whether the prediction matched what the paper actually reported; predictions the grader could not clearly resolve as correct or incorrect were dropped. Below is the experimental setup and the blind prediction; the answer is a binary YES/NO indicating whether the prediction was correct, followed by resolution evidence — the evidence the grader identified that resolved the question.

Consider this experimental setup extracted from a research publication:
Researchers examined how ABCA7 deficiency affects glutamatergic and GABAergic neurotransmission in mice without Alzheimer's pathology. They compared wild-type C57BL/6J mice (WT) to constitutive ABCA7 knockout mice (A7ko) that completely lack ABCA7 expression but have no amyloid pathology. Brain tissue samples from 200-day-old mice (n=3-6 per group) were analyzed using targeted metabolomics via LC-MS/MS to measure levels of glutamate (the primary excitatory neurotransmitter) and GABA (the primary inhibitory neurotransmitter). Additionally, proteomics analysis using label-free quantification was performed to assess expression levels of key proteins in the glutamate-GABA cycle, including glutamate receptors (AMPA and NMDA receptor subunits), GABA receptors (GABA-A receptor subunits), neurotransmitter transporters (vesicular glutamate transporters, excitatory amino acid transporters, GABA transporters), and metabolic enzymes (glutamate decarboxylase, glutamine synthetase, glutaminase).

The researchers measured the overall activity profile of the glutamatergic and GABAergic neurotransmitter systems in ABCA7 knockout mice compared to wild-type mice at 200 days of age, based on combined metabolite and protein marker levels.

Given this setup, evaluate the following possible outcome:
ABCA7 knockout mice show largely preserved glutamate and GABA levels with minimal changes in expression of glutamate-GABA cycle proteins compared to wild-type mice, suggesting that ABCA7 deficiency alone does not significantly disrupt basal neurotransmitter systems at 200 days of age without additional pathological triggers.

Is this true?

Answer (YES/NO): NO